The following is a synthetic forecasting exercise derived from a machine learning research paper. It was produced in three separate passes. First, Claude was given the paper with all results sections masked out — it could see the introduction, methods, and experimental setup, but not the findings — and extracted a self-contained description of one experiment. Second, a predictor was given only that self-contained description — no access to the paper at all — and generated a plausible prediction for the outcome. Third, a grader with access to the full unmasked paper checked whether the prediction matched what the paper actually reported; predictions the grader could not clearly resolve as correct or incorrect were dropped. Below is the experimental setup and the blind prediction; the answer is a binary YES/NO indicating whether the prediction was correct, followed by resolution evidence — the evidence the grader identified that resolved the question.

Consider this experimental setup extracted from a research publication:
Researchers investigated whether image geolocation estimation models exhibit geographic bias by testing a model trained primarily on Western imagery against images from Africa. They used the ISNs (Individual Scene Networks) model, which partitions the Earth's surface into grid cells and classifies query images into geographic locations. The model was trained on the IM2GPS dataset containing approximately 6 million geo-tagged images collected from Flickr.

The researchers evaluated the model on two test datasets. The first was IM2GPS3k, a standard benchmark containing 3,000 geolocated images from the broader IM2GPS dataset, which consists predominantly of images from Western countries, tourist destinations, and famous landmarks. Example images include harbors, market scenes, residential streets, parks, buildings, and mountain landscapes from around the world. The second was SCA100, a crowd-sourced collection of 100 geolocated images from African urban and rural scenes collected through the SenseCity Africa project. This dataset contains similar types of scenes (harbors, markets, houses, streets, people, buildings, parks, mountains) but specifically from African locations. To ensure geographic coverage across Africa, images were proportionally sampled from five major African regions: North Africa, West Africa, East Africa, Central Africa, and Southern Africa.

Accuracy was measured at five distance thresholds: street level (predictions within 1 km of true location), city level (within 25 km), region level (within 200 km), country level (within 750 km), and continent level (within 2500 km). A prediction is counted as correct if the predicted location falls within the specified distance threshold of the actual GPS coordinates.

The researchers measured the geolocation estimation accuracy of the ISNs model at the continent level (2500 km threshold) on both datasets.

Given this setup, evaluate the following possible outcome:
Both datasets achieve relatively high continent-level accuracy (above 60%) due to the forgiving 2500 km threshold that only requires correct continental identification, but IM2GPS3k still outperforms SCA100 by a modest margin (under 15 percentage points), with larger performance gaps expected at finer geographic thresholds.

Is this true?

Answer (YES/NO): NO